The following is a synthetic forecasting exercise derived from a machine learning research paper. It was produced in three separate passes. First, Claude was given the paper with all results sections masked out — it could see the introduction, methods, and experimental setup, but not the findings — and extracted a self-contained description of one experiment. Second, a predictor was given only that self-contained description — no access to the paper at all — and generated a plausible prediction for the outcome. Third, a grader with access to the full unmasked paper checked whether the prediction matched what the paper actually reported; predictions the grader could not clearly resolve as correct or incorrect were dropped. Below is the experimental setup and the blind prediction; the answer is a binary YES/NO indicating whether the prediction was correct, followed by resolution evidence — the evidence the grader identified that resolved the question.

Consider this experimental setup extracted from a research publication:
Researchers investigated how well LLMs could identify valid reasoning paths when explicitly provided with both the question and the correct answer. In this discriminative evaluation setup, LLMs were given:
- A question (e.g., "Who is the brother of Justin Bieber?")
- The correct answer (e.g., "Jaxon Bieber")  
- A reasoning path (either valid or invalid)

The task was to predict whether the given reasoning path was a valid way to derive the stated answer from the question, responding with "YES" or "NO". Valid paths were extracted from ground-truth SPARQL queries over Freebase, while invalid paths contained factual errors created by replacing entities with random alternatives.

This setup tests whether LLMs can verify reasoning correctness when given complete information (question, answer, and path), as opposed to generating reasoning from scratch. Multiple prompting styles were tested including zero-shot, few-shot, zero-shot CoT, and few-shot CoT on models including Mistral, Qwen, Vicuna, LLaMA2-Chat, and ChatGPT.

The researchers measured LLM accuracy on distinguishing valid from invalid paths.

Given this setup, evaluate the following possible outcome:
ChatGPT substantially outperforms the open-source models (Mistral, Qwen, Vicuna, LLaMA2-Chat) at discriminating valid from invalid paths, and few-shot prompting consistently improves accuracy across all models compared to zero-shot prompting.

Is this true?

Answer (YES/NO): NO